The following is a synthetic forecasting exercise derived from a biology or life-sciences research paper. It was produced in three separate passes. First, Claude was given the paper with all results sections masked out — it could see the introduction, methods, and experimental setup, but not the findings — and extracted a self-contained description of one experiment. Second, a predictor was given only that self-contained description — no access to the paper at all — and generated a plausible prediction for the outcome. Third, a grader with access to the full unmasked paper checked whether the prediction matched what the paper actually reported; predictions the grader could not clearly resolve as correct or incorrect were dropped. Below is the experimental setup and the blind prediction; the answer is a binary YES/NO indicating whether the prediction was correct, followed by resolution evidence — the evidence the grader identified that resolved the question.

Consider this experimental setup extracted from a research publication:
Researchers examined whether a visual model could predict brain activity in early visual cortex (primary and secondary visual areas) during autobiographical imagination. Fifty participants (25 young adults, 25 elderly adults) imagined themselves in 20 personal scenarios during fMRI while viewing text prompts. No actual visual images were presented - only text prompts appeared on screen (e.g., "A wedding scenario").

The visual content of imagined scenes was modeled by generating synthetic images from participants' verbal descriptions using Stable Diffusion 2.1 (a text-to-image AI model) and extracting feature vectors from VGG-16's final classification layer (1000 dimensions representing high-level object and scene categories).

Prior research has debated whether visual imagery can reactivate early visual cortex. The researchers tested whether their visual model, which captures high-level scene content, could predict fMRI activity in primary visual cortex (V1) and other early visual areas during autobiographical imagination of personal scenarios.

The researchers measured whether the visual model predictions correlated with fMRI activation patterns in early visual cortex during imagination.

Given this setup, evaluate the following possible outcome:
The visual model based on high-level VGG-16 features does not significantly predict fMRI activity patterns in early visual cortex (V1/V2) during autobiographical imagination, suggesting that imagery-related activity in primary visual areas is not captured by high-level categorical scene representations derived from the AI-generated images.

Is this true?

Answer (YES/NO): YES